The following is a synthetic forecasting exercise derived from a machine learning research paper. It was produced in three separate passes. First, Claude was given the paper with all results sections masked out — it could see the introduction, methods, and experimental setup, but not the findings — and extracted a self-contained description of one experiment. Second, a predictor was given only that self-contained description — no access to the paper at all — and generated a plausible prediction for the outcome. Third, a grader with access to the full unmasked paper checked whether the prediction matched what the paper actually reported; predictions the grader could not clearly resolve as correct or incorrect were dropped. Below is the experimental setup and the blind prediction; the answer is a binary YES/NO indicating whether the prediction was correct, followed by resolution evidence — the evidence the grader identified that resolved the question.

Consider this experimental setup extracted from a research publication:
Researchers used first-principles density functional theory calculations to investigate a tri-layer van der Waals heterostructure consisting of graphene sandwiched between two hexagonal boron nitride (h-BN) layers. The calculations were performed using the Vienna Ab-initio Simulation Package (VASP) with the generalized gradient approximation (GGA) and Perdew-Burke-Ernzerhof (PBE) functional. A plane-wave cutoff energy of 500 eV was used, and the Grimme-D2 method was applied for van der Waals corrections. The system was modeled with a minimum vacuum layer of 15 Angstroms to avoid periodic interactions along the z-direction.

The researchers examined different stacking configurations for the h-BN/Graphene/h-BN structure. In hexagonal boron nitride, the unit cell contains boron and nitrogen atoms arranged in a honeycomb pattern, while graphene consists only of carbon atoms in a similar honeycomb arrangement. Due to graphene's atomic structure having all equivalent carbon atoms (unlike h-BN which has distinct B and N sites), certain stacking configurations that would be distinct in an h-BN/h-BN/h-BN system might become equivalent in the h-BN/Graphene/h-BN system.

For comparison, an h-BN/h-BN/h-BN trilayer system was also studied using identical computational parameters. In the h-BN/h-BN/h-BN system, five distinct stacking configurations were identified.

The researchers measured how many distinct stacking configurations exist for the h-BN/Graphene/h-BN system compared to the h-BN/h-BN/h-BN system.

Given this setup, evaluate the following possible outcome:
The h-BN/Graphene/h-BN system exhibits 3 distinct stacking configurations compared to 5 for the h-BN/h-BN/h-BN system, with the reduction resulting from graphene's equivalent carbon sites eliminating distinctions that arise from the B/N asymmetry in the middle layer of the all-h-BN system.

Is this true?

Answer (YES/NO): YES